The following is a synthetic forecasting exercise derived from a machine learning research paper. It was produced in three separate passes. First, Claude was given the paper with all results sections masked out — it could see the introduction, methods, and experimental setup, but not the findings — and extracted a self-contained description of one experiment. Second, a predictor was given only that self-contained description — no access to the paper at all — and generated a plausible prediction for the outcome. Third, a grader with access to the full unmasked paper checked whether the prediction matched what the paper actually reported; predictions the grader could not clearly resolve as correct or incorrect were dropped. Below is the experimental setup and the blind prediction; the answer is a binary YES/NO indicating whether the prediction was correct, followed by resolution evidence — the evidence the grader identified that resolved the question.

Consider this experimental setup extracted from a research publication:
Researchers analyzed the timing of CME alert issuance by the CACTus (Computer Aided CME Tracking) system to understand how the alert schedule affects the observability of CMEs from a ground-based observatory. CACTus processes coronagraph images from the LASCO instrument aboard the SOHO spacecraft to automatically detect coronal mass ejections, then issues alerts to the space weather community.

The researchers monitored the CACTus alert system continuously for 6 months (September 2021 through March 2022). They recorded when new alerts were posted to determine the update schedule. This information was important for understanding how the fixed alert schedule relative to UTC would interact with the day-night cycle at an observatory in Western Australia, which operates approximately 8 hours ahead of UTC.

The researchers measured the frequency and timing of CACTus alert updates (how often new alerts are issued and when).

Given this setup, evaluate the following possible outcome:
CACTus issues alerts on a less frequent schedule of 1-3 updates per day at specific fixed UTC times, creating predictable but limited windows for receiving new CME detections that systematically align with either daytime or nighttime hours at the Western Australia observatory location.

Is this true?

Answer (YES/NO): NO